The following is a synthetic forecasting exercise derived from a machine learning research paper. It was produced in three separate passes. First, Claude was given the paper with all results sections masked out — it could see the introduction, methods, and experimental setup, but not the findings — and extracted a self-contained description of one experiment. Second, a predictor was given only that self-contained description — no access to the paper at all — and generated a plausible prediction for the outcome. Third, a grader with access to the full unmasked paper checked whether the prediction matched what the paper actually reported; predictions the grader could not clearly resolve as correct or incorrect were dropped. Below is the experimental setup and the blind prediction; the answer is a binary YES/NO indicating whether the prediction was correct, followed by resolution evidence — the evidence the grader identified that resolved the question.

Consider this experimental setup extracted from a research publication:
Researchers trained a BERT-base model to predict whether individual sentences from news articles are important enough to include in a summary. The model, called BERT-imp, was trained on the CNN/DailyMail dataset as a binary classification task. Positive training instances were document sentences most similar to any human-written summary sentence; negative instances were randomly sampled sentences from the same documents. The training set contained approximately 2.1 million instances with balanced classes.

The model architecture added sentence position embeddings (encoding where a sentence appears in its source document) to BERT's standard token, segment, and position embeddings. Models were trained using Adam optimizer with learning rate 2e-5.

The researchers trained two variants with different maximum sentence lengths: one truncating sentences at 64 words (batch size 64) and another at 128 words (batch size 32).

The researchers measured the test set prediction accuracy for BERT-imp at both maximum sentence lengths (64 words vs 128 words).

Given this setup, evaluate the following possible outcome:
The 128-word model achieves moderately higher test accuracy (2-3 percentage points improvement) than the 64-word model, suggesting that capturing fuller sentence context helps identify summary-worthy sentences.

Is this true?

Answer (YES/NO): NO